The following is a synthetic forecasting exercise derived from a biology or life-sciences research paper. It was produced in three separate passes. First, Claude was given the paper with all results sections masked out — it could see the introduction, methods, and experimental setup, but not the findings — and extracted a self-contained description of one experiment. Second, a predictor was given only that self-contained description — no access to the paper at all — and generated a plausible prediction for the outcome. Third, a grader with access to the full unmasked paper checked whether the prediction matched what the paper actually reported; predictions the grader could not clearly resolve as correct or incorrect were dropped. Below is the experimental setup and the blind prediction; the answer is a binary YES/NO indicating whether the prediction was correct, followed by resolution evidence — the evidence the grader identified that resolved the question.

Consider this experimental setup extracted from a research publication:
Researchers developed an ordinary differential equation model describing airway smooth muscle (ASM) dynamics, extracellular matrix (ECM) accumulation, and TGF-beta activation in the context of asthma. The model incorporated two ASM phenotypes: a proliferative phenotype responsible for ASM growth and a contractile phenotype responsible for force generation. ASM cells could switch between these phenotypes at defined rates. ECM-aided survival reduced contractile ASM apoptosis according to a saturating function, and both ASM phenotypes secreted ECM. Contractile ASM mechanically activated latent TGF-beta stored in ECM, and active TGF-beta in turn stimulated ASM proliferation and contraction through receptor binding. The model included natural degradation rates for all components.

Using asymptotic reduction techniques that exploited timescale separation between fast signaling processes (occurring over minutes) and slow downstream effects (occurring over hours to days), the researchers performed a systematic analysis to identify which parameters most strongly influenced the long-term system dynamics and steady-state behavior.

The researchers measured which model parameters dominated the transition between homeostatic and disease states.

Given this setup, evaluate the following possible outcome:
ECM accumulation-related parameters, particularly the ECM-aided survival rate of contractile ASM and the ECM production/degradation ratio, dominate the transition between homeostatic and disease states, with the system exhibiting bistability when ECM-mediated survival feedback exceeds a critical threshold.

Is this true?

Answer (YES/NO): NO